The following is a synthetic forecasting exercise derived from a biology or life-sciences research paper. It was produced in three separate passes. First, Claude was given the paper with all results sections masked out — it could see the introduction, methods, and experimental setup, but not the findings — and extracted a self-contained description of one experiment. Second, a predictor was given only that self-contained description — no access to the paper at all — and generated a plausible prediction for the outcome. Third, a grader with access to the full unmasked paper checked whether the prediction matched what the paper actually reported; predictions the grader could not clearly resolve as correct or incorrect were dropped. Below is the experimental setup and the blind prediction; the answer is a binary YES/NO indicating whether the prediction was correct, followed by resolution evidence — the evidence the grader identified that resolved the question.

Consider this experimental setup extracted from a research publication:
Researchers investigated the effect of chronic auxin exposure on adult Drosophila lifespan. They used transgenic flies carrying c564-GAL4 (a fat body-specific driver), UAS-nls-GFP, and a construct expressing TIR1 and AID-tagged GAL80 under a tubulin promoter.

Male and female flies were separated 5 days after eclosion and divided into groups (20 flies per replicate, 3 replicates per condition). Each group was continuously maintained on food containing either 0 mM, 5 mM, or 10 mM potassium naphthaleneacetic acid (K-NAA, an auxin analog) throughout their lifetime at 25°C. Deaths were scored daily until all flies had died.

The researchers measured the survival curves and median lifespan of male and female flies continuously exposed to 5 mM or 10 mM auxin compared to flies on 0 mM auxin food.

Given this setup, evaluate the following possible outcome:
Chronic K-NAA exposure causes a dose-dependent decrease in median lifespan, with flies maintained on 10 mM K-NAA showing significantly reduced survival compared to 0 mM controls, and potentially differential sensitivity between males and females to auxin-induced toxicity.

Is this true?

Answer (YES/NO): NO